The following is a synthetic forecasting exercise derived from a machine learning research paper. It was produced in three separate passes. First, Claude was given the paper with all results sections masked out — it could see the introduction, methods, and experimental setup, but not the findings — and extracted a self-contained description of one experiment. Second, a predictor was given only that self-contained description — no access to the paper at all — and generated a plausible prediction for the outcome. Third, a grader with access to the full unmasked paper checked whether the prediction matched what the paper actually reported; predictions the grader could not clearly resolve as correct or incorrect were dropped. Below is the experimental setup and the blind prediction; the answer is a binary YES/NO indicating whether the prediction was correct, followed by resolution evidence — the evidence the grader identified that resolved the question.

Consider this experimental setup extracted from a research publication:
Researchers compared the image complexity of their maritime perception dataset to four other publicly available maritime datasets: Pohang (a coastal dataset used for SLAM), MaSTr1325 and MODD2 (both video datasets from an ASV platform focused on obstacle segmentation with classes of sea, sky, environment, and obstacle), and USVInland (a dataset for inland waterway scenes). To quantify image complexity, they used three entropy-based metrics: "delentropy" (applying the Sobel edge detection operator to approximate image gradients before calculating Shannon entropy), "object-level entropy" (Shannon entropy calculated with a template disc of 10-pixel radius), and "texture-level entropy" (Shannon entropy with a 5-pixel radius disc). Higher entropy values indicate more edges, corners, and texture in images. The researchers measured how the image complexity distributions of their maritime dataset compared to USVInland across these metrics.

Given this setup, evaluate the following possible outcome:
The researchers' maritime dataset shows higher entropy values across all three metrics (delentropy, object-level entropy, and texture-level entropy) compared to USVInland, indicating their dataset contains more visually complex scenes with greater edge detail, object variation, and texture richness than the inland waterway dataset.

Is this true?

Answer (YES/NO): NO